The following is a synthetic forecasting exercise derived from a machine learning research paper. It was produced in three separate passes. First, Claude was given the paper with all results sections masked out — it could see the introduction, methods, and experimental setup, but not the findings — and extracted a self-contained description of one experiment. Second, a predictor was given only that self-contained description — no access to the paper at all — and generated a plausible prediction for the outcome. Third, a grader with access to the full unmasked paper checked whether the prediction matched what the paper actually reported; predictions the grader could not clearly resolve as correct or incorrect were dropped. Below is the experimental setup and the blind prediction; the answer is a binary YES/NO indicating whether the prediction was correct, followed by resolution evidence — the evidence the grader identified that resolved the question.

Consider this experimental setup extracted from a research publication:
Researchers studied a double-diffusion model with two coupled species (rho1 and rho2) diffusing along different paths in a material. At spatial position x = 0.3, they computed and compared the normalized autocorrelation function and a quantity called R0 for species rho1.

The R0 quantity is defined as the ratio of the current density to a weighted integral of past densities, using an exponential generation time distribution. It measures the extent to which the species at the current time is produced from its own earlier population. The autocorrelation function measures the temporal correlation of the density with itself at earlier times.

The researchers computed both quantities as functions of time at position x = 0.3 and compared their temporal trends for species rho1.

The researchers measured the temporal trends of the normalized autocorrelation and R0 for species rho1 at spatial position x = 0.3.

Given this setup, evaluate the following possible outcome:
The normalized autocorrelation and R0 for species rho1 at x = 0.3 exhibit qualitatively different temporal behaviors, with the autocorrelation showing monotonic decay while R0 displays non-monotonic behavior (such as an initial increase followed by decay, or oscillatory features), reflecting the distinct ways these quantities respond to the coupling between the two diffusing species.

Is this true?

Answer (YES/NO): NO